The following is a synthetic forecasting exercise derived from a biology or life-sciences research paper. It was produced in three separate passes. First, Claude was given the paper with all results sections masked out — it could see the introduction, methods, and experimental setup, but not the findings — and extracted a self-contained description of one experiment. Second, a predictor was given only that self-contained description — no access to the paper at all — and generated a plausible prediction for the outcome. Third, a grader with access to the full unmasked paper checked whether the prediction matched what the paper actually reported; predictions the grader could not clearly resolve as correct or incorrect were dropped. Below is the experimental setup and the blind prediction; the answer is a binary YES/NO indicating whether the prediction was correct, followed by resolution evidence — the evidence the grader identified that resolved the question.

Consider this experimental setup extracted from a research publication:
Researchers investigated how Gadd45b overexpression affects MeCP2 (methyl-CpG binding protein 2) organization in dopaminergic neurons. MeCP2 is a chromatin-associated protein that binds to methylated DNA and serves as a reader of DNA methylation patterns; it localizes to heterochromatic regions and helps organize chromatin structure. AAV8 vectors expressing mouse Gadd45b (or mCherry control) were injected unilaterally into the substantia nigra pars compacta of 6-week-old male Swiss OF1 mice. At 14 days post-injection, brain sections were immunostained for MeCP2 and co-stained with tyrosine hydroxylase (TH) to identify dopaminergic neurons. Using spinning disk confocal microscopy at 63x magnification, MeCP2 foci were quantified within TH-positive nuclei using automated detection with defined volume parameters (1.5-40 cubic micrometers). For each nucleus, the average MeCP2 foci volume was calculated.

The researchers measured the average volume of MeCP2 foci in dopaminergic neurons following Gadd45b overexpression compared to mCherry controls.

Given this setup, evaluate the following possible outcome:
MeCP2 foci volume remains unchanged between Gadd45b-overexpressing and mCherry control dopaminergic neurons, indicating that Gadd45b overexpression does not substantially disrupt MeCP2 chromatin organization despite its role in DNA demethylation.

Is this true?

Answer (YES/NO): YES